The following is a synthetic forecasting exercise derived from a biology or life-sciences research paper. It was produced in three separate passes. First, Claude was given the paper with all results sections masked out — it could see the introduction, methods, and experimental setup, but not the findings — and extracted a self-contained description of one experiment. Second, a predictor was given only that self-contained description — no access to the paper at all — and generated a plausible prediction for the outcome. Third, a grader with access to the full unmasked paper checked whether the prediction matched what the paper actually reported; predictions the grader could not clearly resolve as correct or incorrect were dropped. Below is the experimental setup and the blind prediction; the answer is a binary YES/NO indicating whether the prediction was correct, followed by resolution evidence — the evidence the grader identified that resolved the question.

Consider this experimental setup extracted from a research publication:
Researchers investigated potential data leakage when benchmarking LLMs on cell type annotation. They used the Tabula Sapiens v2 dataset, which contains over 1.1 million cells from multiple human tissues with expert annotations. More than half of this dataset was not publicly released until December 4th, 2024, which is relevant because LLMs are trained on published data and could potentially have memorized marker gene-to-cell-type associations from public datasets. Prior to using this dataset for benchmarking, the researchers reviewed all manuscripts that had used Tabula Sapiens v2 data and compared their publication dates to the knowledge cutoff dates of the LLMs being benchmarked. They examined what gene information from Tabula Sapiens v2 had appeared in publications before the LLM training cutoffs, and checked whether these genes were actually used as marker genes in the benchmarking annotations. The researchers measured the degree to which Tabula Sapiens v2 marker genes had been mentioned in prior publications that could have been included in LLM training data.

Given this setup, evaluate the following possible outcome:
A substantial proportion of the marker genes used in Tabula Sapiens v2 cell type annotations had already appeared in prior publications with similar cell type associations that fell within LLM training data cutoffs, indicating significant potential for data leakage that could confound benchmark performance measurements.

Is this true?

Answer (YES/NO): NO